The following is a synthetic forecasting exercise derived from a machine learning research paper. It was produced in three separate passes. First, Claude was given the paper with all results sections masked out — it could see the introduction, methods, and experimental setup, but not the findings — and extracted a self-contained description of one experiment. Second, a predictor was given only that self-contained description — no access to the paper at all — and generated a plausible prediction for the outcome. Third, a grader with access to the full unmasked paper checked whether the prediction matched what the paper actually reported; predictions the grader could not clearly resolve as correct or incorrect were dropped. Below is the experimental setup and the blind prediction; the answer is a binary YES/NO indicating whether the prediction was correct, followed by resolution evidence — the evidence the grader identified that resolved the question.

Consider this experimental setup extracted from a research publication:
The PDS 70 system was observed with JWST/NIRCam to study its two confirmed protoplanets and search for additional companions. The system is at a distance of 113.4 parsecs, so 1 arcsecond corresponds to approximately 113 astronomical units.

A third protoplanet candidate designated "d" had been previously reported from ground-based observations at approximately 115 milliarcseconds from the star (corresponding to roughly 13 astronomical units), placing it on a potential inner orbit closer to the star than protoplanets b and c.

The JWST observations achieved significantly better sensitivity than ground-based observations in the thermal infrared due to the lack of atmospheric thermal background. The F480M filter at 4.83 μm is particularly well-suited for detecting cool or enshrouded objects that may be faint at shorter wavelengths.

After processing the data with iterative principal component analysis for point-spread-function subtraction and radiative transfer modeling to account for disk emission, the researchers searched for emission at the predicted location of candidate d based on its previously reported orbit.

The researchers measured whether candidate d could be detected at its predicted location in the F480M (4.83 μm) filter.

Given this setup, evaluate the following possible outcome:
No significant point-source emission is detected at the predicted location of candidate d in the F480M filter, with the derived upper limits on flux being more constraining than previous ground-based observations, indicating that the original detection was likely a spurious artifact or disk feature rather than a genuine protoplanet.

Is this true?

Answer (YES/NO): NO